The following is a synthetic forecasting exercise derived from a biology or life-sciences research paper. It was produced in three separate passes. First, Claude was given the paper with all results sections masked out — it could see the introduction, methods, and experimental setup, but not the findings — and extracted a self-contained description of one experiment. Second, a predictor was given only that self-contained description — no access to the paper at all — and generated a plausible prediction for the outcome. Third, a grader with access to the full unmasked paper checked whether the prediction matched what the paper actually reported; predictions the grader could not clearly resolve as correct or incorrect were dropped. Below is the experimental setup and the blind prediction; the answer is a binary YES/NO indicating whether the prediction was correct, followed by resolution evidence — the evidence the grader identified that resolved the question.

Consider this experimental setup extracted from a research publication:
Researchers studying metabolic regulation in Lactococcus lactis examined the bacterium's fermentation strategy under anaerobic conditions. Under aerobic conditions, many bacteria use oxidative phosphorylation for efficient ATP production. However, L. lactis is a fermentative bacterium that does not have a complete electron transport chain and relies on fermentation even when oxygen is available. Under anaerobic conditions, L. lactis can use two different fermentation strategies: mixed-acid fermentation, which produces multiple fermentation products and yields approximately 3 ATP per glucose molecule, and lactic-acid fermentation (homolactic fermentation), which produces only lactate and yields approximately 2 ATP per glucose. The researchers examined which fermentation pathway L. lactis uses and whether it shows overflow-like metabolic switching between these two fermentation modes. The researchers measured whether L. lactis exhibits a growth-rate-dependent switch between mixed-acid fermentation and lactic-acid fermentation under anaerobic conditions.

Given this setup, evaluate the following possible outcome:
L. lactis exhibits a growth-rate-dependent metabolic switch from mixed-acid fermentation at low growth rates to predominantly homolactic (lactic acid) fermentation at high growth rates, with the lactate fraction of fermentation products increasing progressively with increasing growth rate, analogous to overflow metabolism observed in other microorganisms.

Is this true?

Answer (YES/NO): YES